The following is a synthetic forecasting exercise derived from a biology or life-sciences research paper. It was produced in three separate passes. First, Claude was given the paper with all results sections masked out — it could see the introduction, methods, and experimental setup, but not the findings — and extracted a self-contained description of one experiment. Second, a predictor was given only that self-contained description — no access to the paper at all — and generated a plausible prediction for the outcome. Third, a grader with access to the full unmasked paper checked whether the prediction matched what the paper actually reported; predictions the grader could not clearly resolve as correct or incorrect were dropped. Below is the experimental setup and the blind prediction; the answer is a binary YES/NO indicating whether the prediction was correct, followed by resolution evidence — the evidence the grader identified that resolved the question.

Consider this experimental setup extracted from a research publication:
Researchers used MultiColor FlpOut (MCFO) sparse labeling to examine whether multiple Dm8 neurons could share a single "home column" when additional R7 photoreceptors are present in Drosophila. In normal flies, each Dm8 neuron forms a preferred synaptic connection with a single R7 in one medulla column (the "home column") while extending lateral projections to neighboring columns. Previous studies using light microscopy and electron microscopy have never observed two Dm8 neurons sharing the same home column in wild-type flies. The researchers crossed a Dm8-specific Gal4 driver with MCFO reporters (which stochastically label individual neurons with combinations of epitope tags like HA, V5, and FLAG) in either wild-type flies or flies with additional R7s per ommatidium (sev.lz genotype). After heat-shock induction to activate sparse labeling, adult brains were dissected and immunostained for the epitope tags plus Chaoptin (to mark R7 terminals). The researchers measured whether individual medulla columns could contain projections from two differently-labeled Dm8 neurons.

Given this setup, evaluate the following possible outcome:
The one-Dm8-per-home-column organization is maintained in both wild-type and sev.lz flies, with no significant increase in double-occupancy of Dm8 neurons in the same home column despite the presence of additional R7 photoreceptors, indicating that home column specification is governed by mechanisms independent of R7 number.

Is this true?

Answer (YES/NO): NO